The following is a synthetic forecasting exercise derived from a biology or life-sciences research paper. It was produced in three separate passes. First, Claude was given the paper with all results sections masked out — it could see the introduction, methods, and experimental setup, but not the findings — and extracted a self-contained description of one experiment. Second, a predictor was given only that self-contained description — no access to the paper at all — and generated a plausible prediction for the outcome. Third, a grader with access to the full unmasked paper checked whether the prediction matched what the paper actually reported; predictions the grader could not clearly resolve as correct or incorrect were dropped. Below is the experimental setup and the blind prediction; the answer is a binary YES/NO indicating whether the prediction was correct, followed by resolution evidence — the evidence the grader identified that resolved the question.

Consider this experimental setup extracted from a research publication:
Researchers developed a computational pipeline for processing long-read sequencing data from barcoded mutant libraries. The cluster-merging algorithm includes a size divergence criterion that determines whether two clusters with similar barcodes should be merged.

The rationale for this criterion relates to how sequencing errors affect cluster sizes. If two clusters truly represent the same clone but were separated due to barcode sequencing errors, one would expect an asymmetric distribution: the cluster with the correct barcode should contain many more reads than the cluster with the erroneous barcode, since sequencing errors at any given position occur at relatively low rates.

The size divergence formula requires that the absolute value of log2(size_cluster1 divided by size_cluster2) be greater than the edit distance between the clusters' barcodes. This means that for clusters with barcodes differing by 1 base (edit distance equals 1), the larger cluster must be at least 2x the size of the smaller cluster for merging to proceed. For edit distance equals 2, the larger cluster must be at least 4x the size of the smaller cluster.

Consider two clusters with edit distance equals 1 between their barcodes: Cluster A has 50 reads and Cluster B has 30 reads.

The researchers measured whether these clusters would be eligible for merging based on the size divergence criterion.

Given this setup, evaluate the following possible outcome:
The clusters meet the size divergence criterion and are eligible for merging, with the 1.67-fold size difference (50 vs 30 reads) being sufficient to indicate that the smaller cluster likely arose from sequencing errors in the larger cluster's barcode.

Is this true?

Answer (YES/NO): NO